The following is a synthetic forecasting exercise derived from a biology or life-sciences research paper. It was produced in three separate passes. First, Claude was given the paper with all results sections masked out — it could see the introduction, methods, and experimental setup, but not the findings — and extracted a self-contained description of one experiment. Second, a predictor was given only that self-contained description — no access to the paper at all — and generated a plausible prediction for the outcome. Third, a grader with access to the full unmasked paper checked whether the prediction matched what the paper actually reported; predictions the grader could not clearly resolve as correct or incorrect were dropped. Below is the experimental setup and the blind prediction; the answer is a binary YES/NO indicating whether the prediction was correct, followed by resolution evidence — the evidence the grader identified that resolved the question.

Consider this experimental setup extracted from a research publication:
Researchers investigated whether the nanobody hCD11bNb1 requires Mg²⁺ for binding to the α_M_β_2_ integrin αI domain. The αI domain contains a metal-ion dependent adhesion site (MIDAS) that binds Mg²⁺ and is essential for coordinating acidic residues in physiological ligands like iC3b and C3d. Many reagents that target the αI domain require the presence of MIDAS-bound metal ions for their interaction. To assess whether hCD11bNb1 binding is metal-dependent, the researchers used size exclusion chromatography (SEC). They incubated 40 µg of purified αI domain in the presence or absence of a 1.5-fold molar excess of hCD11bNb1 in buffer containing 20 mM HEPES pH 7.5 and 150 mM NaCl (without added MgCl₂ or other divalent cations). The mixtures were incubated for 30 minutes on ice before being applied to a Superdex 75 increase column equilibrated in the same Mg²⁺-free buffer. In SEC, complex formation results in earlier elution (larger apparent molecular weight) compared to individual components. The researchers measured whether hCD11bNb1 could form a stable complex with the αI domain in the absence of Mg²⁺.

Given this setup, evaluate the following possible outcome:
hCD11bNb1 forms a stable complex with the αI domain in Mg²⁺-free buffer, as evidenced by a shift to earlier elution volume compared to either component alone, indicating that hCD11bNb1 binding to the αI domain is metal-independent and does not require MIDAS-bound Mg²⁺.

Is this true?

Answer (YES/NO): YES